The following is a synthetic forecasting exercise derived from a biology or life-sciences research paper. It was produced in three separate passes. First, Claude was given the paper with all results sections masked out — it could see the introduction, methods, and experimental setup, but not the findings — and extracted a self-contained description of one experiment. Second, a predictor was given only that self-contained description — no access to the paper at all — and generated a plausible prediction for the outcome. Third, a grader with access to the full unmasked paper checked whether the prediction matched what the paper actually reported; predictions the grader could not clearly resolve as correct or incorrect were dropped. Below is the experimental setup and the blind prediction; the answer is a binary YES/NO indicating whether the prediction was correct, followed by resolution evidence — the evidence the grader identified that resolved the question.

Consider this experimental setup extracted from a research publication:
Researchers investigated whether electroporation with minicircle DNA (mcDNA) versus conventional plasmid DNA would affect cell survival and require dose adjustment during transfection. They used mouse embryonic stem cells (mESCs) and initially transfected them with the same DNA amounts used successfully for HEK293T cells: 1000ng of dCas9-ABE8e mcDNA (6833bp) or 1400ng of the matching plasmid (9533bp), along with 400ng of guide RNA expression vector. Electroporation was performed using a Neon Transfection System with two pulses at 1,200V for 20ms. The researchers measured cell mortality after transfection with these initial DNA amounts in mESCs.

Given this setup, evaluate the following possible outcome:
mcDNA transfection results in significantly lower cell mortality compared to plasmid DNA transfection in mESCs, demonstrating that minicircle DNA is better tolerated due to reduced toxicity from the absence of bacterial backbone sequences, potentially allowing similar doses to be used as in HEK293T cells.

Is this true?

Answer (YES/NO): NO